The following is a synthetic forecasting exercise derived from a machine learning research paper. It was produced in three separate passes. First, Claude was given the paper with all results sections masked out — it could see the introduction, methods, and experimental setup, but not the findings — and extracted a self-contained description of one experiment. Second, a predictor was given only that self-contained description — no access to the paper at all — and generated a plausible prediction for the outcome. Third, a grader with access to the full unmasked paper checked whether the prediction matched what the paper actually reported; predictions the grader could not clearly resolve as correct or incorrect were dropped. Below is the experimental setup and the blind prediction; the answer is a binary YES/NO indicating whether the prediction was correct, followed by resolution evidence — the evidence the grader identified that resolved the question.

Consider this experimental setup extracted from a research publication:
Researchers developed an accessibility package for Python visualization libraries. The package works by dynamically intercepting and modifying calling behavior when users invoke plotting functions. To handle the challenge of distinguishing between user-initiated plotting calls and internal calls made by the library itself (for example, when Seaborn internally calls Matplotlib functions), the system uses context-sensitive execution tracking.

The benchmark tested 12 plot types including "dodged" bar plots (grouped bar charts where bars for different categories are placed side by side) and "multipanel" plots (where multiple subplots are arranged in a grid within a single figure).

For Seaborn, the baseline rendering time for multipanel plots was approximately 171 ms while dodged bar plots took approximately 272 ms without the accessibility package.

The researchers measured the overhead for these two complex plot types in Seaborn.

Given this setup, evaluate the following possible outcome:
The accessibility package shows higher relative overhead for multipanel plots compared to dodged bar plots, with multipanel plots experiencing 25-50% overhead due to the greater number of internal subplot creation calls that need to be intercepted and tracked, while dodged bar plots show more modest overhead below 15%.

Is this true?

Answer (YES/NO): NO